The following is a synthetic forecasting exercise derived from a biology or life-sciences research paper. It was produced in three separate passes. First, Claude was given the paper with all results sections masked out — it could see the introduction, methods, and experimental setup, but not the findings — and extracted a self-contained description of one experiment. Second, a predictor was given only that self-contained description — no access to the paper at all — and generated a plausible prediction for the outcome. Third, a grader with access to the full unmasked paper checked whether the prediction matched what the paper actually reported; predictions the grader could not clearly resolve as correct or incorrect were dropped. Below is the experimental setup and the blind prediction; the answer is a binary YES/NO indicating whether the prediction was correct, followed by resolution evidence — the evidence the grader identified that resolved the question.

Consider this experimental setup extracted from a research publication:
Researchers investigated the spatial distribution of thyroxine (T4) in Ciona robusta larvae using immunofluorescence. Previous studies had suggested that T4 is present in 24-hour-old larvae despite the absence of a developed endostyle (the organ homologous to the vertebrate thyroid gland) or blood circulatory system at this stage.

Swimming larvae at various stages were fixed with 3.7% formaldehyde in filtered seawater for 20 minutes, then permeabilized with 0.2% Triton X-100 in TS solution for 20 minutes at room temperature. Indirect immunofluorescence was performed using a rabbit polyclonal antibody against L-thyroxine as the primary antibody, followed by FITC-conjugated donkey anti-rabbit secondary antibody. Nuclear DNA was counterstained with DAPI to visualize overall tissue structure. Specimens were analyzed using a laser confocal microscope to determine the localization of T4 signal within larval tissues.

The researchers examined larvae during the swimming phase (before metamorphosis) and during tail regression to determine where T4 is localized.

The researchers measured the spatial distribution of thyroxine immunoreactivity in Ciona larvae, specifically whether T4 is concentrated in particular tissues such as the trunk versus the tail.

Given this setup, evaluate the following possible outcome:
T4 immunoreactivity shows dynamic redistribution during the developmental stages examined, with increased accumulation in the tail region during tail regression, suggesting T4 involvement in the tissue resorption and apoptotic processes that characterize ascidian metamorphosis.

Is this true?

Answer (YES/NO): NO